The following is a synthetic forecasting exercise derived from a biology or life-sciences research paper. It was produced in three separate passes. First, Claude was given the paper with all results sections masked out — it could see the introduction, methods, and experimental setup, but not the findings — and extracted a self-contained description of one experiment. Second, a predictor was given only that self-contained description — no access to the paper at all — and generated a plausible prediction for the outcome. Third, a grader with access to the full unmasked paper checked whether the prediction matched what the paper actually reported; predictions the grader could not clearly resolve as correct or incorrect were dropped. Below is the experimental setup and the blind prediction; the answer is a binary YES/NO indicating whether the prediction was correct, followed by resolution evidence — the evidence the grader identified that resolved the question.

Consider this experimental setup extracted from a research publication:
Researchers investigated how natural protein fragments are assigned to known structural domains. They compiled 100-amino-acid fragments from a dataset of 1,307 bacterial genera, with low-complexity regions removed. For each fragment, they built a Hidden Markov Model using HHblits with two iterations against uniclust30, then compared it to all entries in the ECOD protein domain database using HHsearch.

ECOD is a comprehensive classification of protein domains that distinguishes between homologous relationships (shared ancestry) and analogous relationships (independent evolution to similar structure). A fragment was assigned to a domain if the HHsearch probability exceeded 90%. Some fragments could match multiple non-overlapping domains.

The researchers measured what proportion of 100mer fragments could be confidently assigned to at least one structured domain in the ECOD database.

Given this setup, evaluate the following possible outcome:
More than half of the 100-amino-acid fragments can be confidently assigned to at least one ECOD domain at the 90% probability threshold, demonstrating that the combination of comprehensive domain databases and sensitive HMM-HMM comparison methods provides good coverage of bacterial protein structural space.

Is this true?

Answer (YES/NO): YES